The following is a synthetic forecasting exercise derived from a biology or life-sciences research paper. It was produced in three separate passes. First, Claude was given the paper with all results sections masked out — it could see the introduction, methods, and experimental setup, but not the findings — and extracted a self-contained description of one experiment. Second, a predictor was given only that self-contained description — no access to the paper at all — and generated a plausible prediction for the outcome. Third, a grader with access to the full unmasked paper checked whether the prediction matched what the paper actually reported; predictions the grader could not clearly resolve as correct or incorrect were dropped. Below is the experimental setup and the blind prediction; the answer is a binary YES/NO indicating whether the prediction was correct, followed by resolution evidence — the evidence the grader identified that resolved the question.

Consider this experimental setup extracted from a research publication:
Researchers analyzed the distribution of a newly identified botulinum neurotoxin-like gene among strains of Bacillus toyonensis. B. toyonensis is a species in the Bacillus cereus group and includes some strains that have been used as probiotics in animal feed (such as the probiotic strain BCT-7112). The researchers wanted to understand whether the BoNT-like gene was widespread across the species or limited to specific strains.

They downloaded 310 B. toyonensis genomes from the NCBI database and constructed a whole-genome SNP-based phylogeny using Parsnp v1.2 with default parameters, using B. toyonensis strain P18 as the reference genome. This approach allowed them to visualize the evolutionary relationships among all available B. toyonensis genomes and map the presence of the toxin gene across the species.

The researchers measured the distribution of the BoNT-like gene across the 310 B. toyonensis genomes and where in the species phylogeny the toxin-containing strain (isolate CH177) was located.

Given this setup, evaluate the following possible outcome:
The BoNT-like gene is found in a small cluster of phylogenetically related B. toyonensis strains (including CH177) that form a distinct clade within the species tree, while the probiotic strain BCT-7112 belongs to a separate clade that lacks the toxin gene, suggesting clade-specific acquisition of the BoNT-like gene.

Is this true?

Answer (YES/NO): NO